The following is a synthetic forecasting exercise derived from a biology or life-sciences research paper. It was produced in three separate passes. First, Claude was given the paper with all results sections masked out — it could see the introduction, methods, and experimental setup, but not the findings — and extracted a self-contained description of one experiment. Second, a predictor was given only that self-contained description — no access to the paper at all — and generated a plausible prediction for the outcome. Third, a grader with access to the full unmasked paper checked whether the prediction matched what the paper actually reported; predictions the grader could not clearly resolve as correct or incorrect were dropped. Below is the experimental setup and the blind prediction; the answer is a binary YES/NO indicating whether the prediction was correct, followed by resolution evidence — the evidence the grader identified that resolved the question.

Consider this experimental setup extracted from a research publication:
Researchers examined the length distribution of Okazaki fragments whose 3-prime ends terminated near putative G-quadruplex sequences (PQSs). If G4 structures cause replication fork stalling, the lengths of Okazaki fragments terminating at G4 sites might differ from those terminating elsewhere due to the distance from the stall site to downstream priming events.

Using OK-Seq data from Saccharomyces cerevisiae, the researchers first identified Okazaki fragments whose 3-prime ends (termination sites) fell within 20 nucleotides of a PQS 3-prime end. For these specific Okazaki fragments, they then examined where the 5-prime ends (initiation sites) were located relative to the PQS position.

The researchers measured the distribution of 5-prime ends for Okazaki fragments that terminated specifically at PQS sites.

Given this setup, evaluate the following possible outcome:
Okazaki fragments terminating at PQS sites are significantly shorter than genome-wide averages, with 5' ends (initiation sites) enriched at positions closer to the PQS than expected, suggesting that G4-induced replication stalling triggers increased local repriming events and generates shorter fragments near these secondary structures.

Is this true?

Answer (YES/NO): NO